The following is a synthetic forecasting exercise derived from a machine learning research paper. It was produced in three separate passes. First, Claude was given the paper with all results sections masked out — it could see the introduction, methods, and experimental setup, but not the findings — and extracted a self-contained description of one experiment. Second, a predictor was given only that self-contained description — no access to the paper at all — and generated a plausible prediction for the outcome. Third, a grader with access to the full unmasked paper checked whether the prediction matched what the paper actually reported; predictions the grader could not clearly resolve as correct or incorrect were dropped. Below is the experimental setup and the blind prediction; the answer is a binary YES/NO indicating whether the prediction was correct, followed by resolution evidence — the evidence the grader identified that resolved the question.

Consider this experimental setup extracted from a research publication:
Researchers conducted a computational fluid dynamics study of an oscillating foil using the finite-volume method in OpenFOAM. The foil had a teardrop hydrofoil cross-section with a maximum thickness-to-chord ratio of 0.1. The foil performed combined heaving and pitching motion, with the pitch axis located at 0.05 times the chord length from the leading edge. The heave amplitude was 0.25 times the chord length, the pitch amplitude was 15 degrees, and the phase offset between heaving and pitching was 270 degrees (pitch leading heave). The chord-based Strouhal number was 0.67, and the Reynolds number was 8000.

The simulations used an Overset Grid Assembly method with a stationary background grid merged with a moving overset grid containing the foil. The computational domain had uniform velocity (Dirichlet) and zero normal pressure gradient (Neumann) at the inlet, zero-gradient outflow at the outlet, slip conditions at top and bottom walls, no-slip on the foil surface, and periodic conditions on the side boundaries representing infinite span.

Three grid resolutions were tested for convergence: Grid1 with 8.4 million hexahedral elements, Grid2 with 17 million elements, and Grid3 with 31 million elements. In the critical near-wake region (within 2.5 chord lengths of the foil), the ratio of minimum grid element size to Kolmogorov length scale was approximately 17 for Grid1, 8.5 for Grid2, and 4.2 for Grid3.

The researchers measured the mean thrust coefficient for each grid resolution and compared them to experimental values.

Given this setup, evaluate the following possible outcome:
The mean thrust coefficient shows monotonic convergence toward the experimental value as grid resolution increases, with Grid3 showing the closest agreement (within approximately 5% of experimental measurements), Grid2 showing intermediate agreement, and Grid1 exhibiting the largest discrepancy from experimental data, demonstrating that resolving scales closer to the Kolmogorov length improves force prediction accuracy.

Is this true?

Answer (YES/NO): YES